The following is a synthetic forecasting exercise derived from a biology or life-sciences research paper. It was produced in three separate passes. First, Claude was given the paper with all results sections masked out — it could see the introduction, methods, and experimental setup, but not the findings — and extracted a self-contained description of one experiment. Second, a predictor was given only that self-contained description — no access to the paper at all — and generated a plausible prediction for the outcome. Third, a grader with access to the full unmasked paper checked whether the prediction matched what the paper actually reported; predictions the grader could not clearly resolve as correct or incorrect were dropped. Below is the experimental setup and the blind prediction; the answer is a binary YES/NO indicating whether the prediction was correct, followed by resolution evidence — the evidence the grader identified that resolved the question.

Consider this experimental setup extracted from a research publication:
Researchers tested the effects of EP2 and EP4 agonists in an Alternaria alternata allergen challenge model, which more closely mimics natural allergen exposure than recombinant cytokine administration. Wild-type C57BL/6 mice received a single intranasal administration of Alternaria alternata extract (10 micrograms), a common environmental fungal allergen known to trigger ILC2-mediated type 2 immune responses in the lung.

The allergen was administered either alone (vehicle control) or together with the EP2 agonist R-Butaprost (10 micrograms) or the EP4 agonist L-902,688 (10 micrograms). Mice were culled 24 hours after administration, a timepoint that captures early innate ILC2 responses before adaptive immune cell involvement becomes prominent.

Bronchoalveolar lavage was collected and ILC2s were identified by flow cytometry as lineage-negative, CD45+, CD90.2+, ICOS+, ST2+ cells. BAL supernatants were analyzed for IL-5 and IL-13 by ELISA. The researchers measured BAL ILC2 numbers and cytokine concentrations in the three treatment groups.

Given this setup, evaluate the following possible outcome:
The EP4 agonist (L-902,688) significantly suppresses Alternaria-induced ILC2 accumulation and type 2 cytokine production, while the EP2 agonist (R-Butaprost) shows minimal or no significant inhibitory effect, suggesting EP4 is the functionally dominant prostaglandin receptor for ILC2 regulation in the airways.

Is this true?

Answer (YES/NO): NO